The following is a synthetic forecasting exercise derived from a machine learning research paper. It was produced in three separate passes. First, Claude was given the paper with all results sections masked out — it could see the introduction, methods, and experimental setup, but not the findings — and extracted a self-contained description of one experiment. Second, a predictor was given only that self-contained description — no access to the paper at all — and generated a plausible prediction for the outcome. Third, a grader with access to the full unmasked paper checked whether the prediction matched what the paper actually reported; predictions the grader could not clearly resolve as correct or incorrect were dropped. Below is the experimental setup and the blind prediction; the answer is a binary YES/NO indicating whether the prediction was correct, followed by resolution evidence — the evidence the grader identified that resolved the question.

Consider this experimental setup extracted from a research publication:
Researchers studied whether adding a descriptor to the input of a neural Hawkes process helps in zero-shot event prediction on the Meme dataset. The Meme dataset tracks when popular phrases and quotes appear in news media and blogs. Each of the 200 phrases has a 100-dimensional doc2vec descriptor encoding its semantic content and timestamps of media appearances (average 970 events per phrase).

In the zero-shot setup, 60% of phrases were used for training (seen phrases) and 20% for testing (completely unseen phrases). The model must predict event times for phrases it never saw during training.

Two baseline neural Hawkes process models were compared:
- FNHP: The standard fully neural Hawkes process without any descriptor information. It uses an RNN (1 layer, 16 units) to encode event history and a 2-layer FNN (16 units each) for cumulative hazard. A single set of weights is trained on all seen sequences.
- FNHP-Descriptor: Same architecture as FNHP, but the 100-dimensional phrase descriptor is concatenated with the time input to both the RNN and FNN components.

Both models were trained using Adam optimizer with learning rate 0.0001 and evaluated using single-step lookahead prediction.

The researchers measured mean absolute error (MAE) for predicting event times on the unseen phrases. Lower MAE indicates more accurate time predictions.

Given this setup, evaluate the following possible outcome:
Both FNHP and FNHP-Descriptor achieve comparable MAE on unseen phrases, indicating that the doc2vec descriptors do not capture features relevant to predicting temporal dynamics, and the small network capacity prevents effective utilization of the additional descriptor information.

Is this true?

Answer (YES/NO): NO